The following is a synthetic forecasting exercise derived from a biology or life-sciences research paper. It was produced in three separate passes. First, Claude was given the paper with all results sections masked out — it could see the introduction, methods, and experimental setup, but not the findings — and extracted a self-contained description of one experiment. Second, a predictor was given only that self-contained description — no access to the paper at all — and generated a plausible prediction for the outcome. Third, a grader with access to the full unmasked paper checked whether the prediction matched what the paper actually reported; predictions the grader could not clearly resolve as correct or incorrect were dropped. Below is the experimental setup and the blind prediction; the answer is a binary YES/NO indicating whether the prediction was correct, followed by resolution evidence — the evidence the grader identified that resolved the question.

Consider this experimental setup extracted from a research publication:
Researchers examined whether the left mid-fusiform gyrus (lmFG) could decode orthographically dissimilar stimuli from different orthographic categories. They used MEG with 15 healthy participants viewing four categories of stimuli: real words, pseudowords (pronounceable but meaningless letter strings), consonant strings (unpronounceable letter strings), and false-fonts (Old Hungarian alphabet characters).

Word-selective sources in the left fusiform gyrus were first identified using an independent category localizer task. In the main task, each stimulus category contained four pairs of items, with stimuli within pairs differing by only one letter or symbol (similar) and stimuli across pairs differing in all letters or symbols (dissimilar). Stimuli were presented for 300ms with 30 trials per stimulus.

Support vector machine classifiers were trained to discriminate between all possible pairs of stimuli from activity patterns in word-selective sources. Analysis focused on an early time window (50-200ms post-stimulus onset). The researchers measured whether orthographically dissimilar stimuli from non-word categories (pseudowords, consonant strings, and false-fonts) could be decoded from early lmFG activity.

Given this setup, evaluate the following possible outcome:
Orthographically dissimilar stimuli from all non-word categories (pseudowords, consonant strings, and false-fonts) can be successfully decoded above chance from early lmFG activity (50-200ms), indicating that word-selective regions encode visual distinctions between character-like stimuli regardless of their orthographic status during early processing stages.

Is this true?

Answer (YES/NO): NO